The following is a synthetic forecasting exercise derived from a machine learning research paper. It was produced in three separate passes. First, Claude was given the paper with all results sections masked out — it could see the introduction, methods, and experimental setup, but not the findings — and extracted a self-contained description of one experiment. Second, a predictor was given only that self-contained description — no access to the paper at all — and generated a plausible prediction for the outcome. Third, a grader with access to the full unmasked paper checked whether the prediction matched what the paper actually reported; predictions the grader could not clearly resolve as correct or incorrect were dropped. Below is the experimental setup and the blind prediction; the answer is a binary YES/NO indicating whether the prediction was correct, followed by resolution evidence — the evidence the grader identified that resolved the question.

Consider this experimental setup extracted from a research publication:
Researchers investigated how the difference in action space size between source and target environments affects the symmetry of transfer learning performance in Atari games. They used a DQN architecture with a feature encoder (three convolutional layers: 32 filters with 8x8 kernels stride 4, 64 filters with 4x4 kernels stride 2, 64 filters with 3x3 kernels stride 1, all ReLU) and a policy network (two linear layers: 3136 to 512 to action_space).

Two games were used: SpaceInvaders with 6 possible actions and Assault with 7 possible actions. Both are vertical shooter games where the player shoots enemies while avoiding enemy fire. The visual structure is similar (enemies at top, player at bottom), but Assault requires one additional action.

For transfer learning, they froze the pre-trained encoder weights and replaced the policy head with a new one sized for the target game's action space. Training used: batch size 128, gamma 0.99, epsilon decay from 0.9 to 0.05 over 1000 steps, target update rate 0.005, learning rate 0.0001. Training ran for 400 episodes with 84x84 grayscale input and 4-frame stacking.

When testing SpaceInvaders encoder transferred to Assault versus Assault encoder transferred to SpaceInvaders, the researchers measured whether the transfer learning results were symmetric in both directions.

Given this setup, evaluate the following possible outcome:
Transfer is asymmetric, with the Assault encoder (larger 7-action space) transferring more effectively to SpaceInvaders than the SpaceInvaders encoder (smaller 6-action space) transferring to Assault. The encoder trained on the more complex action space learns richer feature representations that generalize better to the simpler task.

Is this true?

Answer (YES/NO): NO